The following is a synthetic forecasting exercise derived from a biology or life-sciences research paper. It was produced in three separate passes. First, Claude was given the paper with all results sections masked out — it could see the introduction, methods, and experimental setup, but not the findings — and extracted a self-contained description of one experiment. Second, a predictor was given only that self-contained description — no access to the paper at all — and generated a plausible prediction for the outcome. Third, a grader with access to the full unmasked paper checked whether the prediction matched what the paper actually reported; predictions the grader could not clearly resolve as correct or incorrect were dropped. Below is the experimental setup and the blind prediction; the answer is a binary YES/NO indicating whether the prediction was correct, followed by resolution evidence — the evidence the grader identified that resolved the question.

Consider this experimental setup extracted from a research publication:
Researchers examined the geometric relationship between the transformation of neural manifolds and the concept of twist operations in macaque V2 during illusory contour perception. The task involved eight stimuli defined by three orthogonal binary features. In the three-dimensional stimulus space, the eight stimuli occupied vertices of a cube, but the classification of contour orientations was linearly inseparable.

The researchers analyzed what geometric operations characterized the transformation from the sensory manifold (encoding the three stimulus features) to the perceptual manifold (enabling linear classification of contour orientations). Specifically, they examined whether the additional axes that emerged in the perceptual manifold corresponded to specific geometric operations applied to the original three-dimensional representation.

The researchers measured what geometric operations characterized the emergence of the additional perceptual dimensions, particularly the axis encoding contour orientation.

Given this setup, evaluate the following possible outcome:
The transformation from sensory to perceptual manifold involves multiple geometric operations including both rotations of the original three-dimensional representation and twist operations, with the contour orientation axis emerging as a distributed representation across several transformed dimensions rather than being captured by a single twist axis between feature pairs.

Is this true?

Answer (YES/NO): NO